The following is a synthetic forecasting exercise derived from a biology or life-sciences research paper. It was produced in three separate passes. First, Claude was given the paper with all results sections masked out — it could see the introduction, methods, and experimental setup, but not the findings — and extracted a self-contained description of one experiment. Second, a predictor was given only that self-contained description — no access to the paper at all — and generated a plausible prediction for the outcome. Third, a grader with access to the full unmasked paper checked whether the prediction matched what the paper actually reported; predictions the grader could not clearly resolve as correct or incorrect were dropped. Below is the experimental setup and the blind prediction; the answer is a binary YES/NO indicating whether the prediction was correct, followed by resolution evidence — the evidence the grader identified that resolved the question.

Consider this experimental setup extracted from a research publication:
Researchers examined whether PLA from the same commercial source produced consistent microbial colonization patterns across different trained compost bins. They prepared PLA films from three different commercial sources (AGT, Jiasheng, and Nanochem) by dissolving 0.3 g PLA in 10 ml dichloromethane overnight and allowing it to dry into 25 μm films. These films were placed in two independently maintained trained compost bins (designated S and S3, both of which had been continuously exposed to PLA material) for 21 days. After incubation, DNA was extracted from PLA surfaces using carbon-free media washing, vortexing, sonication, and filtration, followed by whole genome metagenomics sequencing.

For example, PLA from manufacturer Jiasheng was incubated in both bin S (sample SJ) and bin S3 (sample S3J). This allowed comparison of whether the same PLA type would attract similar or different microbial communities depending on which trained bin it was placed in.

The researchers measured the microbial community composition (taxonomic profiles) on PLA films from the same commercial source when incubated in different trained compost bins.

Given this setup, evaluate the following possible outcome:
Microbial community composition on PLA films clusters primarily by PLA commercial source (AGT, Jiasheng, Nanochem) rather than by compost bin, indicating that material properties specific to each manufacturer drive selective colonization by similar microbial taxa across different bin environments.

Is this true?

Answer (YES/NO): NO